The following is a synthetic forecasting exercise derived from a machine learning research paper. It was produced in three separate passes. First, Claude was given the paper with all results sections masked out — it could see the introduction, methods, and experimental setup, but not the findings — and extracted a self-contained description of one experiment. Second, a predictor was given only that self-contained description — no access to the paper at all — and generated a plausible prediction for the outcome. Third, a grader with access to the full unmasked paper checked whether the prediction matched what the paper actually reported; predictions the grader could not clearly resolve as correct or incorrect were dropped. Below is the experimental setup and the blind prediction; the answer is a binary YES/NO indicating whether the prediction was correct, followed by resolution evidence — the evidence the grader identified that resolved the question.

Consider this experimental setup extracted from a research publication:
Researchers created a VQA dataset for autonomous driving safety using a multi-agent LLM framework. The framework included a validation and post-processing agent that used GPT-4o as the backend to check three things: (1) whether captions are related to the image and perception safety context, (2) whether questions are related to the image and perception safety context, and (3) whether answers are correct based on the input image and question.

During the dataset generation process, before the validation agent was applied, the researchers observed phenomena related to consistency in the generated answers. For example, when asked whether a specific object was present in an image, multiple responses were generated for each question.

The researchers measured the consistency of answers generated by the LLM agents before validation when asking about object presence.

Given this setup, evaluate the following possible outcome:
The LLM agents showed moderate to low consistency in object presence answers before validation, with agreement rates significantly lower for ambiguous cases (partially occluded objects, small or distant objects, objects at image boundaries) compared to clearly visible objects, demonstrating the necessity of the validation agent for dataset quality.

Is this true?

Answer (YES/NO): NO